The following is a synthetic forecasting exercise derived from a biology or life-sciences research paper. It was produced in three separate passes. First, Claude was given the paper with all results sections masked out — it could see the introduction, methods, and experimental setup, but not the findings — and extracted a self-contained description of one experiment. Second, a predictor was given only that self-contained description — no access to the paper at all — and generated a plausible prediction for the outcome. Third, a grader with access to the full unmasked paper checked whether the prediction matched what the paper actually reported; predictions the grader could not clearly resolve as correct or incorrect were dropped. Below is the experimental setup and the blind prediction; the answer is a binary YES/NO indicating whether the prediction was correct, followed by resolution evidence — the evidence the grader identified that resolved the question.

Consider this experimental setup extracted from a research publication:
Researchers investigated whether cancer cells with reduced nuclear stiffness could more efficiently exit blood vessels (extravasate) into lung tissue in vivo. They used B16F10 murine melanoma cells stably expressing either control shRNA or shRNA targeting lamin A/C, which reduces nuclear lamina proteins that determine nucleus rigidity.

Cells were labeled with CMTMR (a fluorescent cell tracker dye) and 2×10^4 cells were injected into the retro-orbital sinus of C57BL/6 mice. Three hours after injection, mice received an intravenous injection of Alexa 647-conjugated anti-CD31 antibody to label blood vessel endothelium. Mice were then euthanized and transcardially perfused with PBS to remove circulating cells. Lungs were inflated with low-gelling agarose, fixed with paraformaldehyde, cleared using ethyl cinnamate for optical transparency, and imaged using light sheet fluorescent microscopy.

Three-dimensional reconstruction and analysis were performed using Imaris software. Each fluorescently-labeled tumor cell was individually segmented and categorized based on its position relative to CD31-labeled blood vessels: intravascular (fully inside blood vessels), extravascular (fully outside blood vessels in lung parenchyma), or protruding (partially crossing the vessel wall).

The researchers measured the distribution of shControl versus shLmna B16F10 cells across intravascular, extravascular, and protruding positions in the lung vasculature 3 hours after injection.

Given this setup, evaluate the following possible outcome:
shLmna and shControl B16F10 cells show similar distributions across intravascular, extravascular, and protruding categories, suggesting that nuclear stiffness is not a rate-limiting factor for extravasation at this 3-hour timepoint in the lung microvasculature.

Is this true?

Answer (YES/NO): YES